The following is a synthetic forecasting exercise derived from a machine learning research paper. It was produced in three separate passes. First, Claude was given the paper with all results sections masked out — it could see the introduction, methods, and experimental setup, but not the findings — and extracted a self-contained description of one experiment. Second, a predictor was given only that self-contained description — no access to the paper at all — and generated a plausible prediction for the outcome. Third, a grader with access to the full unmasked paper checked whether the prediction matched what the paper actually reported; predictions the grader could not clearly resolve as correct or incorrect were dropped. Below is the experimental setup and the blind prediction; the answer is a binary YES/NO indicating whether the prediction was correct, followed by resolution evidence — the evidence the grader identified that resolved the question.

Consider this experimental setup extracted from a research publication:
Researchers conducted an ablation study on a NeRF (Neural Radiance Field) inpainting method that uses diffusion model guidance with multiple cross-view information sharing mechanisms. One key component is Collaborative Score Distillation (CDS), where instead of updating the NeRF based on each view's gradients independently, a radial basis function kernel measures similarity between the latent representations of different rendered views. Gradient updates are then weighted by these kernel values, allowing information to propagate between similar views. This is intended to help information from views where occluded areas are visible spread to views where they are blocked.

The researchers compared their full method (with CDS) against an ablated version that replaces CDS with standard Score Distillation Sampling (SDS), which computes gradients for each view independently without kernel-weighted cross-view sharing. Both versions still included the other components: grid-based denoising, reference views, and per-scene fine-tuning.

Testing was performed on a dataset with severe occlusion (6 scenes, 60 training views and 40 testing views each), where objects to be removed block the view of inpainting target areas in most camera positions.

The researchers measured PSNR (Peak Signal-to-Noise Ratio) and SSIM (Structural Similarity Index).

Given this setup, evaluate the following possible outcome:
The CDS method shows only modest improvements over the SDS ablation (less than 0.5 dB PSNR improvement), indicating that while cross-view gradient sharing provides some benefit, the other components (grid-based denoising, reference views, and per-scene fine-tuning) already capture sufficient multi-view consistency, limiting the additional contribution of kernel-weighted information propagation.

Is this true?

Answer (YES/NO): NO